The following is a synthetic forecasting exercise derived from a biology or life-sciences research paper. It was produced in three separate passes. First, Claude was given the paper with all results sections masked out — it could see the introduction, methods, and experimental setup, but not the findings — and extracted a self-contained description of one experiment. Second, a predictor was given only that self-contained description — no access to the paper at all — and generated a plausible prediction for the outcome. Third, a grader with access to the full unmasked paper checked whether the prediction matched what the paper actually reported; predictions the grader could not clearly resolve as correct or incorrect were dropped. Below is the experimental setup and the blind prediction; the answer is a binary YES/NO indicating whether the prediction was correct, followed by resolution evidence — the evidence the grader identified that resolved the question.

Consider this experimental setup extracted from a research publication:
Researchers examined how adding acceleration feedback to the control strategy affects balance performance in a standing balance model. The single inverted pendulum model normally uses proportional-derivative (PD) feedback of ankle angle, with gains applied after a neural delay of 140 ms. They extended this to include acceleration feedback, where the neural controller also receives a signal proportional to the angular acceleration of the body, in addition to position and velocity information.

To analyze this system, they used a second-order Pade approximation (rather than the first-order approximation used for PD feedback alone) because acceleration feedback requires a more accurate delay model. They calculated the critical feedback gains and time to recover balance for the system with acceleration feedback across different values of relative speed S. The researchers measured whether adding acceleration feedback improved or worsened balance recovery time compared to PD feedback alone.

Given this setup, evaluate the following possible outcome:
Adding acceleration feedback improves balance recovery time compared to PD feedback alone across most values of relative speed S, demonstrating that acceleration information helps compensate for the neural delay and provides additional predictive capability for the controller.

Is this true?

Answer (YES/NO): YES